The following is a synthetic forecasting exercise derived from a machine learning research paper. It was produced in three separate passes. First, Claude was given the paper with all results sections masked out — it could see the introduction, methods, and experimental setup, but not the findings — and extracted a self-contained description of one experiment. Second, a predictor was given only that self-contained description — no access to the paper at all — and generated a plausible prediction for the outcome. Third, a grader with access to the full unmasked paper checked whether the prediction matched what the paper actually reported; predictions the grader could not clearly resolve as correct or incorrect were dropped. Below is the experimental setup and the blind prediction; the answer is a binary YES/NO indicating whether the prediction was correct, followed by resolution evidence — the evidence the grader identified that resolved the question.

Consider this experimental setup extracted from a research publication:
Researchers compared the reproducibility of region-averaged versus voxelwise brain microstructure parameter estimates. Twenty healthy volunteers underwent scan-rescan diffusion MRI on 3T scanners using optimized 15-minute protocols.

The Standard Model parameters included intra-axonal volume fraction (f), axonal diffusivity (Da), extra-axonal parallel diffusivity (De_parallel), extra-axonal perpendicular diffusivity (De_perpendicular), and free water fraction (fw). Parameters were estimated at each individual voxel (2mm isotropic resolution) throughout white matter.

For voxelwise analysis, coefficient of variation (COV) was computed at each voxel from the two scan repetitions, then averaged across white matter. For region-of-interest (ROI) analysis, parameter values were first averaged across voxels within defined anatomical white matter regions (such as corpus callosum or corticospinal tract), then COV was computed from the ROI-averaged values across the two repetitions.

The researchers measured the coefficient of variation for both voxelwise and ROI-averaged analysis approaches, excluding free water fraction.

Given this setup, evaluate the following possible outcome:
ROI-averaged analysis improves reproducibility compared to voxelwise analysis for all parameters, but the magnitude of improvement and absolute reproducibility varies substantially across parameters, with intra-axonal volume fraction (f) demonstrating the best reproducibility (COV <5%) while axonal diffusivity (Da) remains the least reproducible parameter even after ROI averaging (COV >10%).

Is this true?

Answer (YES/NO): NO